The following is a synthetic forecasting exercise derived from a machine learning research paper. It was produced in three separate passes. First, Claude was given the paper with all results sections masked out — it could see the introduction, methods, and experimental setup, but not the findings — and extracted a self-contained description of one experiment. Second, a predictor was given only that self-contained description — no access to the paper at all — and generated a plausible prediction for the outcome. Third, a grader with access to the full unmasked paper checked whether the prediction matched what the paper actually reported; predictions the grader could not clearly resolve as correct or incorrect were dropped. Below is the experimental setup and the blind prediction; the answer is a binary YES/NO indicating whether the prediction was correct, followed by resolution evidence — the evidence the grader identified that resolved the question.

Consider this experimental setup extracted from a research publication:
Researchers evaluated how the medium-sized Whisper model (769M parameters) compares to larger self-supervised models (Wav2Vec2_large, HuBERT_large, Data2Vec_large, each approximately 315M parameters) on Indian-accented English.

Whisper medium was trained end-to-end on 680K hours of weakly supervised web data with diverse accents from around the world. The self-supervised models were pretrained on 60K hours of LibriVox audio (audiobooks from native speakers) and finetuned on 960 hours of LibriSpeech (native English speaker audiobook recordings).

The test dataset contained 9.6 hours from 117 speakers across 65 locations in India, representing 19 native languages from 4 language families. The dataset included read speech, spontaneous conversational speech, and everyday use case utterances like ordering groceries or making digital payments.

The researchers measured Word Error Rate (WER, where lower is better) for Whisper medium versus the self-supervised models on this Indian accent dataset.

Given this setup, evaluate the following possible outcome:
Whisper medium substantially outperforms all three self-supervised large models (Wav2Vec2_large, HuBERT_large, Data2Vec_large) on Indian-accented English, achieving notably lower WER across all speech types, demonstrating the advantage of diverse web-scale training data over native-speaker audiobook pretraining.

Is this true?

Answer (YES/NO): YES